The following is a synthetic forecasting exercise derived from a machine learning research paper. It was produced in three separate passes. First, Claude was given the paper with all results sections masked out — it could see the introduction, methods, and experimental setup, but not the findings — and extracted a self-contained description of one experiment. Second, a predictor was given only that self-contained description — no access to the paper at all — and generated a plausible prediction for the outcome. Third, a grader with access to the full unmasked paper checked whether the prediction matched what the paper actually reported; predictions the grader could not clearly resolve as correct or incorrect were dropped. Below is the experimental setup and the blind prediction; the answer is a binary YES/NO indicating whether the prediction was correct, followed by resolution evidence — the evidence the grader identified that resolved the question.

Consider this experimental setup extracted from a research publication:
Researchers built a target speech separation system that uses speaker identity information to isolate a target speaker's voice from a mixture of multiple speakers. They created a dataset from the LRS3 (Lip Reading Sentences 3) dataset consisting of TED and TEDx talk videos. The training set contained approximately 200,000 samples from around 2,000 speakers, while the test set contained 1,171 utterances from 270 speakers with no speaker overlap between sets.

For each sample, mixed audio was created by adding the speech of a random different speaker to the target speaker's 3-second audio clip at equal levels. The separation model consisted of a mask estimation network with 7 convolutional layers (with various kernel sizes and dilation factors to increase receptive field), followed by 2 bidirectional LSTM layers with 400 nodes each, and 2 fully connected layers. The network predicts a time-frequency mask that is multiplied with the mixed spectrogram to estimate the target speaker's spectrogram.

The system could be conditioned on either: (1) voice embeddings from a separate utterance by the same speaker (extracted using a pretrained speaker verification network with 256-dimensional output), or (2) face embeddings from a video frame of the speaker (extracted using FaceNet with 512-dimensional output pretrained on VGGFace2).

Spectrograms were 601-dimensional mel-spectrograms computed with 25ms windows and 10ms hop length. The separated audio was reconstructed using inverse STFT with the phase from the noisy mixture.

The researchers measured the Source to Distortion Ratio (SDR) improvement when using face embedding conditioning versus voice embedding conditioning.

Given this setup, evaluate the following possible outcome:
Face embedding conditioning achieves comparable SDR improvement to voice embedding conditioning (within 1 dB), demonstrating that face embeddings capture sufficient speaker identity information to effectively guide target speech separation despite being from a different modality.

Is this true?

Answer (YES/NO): NO